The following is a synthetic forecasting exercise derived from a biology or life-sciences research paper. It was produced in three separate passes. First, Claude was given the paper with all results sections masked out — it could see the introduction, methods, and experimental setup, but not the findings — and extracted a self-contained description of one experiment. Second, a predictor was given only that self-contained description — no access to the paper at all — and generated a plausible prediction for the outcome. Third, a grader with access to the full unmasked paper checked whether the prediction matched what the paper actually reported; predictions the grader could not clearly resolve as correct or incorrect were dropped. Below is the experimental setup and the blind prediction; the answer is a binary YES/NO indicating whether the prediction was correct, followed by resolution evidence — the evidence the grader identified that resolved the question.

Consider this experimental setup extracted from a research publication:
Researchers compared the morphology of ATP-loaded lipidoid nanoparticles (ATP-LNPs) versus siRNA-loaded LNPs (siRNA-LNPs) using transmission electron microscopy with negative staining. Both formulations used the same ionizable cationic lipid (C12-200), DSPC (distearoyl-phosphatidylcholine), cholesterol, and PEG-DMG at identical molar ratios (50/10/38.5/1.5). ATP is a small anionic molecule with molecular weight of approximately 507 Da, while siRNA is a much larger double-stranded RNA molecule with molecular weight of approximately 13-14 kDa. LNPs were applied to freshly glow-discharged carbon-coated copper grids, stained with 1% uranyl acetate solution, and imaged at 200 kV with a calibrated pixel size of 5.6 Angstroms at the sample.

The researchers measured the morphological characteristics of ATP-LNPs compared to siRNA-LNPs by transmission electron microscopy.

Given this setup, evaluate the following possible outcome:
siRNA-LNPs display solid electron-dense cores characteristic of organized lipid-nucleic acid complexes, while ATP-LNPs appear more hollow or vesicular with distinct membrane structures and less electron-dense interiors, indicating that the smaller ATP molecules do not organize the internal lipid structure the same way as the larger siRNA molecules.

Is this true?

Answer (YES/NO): NO